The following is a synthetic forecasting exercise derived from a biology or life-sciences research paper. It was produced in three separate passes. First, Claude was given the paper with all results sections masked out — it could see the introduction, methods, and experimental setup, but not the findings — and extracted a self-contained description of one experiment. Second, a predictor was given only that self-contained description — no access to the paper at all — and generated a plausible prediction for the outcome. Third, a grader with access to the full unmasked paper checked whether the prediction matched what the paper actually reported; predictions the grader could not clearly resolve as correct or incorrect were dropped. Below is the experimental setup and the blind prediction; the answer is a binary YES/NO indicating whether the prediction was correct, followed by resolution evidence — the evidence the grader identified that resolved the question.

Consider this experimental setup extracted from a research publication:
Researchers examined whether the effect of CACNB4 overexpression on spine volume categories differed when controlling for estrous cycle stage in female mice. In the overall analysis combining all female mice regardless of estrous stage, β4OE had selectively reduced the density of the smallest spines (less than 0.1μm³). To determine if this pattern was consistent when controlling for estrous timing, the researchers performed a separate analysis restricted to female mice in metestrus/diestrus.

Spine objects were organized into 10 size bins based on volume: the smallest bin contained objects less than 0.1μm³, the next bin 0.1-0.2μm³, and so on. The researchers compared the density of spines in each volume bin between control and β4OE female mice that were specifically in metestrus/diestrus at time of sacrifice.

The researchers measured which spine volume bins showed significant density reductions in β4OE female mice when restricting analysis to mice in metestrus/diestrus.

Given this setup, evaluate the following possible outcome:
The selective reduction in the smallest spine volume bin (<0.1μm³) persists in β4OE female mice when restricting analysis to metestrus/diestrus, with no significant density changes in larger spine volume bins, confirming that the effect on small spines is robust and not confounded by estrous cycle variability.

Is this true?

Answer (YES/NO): NO